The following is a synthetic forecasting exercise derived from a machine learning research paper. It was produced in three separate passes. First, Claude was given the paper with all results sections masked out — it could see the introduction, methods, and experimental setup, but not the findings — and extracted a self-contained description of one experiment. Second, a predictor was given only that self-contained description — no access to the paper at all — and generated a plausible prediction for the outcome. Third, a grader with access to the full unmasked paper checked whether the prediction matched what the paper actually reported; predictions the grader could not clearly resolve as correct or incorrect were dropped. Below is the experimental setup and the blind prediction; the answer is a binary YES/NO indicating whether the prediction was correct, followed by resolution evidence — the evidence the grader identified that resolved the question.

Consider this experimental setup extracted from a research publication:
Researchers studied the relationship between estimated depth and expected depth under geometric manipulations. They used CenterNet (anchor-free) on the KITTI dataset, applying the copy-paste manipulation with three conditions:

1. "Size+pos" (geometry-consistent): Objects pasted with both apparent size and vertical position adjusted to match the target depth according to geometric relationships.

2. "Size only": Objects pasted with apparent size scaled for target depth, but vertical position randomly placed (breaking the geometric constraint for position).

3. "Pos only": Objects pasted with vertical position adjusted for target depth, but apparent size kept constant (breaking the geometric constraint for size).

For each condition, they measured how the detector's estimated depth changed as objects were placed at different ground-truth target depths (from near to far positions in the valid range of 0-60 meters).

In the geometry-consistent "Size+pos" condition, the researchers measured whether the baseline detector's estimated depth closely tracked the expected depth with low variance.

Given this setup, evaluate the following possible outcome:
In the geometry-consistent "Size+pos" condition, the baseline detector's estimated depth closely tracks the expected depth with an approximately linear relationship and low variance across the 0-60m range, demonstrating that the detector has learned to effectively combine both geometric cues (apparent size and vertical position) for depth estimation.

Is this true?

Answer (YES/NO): NO